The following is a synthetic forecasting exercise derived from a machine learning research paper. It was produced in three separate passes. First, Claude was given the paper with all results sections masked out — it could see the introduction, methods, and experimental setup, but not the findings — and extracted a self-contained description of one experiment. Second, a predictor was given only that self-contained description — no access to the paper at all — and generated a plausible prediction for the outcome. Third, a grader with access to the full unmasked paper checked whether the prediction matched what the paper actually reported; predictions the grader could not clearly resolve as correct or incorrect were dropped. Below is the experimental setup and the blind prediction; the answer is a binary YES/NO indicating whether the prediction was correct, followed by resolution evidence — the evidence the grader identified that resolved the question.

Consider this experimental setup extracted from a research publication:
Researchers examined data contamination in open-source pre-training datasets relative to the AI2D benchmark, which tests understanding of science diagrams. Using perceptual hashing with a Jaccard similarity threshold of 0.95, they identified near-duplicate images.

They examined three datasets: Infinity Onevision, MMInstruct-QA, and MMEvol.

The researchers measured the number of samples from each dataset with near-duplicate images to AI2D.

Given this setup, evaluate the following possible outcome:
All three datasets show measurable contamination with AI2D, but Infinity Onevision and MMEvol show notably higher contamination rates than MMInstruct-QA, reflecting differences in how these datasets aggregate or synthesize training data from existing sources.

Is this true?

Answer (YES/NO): NO